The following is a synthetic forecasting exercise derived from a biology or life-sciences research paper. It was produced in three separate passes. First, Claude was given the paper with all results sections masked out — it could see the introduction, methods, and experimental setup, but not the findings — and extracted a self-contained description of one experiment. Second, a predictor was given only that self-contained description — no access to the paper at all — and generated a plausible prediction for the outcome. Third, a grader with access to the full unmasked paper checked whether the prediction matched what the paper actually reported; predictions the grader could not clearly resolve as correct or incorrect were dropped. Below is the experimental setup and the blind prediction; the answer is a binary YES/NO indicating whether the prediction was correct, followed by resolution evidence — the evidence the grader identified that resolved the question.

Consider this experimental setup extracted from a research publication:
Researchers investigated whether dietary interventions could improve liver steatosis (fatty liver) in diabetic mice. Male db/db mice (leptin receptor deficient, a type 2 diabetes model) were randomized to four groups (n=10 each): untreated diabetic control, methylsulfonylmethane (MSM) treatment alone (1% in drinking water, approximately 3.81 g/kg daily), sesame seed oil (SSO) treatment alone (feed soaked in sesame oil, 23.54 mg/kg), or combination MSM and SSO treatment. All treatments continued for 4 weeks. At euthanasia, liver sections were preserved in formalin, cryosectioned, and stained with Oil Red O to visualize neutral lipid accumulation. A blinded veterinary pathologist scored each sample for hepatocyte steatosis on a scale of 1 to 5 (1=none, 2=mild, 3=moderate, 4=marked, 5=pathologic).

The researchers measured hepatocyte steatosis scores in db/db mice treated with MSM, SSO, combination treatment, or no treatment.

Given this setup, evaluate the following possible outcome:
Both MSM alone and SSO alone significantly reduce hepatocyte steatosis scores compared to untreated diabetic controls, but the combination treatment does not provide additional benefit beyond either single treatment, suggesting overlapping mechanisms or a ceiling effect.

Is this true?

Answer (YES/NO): NO